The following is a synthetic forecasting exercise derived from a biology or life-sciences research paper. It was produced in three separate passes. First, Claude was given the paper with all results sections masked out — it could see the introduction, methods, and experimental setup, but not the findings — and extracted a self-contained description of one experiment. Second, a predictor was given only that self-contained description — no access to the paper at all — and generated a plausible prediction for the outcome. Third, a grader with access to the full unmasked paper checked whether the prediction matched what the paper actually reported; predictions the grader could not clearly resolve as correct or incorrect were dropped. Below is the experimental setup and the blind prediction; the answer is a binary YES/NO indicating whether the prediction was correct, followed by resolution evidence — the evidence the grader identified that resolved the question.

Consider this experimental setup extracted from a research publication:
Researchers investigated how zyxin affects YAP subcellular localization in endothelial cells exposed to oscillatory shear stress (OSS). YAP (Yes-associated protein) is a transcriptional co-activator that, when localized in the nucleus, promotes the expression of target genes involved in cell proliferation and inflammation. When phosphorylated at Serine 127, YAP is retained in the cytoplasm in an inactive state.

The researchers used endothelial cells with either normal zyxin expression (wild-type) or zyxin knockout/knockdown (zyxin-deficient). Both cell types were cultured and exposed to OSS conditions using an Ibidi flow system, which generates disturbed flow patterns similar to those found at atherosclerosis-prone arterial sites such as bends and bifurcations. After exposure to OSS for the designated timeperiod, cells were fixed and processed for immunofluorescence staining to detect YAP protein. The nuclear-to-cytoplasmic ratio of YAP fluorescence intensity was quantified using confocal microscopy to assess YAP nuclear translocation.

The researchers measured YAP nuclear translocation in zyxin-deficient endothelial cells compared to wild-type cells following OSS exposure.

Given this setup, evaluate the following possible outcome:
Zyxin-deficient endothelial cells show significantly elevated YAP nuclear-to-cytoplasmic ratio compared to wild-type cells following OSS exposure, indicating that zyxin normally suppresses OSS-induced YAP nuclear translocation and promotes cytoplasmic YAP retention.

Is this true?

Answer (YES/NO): NO